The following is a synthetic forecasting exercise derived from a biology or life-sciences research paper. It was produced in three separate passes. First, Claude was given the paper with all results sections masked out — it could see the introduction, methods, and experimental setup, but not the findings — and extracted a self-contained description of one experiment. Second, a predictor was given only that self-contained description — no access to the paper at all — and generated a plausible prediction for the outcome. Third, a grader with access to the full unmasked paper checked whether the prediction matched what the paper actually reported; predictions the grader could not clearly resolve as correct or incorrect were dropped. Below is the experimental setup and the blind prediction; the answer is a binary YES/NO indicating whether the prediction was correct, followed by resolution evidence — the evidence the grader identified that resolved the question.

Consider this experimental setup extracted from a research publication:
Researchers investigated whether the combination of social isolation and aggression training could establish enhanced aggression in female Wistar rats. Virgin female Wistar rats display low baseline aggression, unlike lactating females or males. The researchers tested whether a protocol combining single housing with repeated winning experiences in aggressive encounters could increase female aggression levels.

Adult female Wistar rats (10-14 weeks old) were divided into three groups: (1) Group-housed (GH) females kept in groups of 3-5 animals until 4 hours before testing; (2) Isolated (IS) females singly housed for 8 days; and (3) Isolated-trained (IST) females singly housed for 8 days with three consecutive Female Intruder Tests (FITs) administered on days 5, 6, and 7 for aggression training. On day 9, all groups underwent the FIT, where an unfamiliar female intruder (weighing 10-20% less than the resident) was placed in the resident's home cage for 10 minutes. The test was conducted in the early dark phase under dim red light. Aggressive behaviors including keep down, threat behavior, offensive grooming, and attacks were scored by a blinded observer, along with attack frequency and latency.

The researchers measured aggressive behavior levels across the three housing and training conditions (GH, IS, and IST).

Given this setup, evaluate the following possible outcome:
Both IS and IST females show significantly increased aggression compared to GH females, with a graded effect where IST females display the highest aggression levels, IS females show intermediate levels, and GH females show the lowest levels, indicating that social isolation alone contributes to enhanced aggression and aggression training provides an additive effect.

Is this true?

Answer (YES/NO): NO